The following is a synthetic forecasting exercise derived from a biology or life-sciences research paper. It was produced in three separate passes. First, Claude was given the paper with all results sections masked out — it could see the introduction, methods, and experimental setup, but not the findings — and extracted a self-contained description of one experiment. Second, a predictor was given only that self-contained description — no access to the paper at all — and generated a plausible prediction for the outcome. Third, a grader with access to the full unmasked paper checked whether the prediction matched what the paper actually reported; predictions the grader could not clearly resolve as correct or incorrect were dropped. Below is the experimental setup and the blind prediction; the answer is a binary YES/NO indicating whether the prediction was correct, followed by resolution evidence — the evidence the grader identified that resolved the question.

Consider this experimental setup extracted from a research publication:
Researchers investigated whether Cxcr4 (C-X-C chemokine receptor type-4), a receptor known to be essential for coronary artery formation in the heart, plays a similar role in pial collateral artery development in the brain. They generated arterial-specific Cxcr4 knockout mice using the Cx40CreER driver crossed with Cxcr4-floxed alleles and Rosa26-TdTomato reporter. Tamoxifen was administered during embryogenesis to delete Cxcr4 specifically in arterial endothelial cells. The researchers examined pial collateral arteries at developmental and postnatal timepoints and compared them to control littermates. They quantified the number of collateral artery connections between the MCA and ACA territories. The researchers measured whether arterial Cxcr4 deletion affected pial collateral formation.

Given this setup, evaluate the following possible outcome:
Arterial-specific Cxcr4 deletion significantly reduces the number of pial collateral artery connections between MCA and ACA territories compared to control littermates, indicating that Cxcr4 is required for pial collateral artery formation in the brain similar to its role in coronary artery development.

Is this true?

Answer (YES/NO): NO